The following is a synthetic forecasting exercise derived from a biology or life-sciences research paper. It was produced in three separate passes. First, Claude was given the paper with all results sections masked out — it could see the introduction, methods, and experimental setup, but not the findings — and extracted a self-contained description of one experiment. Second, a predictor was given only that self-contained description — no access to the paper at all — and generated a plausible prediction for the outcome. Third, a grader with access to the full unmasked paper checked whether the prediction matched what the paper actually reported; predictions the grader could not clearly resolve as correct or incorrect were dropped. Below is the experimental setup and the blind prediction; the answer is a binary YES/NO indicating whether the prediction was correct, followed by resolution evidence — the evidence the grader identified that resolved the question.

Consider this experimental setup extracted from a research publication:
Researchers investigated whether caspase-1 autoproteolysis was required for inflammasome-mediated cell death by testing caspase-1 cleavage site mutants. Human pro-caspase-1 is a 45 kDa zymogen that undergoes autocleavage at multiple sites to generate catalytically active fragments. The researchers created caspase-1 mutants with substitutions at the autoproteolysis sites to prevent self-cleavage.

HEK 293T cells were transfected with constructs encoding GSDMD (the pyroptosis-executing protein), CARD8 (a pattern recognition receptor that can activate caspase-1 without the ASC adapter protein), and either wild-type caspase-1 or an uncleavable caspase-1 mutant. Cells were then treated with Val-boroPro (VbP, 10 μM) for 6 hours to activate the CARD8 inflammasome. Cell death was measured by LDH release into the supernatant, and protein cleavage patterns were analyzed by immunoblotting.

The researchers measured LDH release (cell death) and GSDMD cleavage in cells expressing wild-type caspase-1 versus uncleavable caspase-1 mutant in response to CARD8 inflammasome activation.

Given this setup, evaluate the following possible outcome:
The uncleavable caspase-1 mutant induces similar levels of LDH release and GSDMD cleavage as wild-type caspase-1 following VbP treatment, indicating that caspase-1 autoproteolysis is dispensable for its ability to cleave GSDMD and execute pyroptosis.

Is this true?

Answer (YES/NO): NO